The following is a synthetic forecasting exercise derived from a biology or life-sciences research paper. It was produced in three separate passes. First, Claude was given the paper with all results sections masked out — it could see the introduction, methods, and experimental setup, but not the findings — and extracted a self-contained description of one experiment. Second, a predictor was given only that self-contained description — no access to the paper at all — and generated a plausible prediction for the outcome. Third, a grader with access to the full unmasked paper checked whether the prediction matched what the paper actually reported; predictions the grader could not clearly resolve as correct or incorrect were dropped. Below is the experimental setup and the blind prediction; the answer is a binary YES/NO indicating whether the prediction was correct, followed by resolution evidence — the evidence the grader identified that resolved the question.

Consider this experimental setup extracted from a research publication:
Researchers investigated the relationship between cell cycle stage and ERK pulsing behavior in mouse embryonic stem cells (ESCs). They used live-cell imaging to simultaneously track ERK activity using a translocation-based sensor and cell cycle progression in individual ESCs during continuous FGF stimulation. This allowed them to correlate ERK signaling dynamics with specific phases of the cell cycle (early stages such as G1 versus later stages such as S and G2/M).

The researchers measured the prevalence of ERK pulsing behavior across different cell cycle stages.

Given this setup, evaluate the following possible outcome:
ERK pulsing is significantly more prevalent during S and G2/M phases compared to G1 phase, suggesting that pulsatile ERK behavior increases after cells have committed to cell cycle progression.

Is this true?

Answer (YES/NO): NO